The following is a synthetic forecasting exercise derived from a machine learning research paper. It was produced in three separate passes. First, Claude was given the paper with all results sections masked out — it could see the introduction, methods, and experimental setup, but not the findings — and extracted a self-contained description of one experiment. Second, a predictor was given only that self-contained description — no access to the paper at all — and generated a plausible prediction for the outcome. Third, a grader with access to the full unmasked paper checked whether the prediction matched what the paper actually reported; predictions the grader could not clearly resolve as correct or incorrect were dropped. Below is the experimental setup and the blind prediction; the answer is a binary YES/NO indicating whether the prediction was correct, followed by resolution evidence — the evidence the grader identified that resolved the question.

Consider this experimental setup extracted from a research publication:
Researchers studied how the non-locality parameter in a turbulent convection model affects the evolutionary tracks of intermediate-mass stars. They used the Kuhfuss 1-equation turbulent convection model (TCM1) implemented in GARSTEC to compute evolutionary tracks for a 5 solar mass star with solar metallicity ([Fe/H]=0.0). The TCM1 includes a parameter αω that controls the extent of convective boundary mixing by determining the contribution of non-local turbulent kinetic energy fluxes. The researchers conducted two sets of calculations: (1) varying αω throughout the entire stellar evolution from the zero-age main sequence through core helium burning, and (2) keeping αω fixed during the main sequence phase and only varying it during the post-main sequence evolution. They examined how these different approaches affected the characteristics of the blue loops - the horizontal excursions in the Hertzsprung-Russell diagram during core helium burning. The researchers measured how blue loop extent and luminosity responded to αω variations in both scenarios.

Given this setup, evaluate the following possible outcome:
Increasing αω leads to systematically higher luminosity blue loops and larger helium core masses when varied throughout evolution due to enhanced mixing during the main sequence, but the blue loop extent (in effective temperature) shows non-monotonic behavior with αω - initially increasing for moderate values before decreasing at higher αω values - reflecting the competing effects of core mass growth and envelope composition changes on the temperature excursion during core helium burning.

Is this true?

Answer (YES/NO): NO